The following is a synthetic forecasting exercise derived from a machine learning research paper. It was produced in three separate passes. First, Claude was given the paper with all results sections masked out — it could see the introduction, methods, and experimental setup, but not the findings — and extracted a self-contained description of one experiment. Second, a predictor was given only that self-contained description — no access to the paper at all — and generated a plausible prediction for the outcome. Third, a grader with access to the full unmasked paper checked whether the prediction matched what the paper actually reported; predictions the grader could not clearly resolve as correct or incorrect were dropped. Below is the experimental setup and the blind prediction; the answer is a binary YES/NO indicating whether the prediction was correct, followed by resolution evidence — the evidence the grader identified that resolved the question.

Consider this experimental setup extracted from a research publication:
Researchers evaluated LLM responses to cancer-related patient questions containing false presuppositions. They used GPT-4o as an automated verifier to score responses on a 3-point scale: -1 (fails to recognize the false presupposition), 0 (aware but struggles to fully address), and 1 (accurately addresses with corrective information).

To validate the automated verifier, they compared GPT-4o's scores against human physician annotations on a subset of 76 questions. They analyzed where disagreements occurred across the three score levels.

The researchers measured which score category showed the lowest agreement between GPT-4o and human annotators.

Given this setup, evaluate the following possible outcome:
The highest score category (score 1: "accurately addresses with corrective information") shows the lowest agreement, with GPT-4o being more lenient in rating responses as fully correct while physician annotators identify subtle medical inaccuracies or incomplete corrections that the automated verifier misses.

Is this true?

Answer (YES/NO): NO